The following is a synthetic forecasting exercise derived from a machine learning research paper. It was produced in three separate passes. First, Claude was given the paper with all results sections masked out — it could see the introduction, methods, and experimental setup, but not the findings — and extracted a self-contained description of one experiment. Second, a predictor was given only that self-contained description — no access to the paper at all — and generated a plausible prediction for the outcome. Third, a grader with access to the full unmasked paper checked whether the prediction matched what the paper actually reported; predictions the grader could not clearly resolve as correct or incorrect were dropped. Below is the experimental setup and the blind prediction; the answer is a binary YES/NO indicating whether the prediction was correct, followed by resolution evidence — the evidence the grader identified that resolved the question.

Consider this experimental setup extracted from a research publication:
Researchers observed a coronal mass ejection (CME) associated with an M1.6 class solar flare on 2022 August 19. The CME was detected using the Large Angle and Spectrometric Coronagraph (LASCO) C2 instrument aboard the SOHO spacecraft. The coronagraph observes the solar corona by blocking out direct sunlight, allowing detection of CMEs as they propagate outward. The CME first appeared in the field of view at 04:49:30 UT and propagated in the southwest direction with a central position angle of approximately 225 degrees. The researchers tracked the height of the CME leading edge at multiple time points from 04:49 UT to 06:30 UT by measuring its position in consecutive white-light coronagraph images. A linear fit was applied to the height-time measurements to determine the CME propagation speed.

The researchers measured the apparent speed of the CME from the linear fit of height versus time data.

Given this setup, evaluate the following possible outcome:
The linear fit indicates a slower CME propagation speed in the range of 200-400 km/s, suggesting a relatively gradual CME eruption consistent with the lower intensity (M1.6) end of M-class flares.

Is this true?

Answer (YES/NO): NO